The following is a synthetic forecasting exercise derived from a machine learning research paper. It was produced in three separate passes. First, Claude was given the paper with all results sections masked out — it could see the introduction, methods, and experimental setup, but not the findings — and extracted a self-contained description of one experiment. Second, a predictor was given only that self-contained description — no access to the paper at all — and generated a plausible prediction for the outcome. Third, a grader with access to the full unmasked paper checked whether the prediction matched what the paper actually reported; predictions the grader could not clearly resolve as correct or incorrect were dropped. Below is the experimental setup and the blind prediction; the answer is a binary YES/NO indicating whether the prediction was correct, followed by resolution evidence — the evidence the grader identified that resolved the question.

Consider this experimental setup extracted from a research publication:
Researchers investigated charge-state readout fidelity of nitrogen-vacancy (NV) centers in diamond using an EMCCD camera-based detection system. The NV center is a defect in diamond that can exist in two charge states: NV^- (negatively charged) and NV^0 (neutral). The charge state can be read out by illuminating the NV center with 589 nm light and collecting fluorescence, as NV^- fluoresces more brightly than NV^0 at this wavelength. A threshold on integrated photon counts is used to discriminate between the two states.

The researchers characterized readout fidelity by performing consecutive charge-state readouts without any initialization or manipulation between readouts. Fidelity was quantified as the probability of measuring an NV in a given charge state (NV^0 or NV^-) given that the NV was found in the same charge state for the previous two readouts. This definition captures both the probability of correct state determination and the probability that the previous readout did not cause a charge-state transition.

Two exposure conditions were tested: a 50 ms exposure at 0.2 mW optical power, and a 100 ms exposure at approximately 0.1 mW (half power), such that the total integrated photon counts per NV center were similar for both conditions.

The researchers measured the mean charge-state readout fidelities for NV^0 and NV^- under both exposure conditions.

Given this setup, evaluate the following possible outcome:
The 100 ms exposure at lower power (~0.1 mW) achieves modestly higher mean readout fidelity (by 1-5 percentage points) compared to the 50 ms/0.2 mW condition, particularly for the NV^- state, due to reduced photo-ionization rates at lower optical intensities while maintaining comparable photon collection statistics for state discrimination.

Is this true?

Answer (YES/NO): NO